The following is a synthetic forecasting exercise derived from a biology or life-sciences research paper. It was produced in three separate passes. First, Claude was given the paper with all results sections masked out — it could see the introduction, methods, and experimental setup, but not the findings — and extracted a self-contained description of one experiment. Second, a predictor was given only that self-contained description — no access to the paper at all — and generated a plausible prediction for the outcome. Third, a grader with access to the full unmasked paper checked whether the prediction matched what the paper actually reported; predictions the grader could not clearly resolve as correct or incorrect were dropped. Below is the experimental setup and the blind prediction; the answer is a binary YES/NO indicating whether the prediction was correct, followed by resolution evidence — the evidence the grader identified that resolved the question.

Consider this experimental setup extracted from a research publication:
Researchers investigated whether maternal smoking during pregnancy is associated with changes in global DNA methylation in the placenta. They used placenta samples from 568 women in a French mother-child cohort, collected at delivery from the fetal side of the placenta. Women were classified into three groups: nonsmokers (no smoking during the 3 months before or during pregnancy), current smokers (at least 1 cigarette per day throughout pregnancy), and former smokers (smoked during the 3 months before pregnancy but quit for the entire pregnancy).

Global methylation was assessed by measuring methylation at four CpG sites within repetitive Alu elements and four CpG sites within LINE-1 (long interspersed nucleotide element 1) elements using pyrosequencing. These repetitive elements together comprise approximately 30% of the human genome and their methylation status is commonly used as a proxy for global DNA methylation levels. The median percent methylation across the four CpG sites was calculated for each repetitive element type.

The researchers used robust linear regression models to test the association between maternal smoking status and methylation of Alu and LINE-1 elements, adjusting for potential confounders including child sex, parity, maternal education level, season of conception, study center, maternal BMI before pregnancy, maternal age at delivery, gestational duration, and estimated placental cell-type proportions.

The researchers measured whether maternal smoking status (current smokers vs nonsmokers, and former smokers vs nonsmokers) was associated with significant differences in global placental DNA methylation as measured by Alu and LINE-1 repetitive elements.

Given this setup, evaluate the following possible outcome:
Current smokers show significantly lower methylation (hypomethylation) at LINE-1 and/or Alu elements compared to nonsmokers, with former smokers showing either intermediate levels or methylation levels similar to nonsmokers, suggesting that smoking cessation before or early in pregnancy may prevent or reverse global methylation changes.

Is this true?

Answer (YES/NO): NO